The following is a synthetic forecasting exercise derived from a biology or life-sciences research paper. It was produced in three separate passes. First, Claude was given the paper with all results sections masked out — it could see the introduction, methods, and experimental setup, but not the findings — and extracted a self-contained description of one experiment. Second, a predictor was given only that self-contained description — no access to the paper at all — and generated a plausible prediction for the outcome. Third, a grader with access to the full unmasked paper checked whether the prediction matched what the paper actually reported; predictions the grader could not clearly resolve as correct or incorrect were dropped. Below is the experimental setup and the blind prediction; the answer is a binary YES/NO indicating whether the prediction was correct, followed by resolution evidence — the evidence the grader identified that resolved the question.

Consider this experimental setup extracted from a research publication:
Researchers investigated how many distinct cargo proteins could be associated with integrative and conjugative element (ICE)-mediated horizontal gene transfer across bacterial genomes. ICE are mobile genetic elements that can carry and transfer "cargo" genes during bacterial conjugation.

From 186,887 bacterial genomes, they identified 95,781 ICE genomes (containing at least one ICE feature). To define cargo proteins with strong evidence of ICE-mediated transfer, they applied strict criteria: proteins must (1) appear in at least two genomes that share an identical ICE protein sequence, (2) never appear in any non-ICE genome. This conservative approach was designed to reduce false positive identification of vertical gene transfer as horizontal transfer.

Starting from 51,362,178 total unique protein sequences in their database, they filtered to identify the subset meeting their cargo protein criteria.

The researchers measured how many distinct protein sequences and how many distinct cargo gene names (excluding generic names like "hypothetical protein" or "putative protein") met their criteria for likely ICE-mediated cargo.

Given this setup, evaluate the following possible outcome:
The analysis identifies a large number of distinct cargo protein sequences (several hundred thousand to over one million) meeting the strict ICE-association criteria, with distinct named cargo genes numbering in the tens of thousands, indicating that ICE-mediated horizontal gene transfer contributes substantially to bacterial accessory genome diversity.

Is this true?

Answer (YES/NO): YES